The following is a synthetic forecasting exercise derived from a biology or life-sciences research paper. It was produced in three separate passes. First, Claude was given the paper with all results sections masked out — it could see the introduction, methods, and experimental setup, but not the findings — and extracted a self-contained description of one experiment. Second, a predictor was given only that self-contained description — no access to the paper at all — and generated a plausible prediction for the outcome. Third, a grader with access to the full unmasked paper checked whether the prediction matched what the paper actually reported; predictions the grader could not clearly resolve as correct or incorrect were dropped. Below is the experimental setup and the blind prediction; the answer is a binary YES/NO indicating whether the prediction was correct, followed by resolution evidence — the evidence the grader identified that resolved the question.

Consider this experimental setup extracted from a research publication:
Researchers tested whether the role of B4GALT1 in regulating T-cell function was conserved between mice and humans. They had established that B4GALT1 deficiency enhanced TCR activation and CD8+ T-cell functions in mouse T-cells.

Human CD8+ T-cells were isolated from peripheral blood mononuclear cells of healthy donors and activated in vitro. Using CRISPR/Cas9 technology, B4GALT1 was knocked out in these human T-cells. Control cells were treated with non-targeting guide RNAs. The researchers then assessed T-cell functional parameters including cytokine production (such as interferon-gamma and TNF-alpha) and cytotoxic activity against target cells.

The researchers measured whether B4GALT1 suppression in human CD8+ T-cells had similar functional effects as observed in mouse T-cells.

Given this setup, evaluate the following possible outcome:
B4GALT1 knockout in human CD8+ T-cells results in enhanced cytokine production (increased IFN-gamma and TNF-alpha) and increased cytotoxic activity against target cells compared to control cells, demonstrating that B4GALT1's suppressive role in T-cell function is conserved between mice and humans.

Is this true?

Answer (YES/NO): YES